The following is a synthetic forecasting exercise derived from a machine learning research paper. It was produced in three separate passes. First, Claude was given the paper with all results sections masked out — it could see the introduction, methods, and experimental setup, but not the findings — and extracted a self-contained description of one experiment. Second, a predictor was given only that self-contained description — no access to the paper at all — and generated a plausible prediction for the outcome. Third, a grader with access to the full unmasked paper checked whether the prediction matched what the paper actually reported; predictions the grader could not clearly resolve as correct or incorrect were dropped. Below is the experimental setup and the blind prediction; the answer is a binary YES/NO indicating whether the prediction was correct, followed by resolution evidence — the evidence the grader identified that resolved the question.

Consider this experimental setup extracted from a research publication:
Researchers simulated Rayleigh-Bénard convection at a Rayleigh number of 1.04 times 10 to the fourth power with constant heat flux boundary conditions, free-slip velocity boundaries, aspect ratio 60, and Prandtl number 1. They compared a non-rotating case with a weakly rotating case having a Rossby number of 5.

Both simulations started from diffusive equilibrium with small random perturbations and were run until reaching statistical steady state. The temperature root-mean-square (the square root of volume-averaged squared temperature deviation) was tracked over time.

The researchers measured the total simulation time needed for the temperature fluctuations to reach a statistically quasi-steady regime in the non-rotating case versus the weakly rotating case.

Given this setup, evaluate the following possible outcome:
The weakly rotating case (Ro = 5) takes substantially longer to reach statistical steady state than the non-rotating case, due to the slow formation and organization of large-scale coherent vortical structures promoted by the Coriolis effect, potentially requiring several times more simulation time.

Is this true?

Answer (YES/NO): NO